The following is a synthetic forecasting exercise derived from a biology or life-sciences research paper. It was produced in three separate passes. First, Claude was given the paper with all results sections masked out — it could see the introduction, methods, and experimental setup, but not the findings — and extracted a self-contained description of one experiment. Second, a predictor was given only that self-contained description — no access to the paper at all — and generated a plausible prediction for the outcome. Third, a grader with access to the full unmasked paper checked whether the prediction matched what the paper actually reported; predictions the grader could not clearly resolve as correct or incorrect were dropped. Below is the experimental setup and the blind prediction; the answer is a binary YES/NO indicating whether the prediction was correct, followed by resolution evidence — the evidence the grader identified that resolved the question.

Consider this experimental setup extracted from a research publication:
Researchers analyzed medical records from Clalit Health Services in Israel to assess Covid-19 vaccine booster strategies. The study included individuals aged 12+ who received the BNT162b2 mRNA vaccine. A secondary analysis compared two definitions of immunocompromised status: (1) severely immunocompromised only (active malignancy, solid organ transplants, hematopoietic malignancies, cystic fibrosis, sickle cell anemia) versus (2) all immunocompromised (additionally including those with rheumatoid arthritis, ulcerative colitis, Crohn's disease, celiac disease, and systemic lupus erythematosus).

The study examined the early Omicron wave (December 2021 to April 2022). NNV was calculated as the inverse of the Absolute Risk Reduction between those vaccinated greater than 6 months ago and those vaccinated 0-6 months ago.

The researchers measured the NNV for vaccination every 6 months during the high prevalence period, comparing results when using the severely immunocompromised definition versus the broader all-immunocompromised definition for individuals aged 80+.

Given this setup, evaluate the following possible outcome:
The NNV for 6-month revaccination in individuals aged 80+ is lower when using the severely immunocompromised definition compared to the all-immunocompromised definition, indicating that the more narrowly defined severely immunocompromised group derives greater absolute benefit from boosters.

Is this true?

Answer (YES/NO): YES